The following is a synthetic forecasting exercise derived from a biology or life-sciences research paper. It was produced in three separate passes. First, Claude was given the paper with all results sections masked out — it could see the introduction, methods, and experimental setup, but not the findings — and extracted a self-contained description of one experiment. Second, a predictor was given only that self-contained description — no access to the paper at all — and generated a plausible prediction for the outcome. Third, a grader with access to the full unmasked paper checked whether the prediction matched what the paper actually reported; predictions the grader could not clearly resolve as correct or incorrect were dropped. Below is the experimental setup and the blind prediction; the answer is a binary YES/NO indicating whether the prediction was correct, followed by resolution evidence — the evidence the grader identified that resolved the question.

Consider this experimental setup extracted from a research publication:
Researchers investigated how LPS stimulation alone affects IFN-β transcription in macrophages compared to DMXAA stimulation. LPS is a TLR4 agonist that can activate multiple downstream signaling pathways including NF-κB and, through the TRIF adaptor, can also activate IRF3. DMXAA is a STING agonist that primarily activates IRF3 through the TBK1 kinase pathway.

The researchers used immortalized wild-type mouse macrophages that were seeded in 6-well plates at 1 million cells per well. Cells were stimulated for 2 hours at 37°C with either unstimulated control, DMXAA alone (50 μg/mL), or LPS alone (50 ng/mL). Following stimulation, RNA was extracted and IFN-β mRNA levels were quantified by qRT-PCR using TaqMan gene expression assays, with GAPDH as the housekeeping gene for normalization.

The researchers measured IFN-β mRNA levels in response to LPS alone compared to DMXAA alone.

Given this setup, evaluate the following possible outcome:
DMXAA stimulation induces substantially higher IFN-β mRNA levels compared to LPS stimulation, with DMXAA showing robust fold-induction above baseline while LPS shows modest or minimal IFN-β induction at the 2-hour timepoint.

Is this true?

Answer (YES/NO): YES